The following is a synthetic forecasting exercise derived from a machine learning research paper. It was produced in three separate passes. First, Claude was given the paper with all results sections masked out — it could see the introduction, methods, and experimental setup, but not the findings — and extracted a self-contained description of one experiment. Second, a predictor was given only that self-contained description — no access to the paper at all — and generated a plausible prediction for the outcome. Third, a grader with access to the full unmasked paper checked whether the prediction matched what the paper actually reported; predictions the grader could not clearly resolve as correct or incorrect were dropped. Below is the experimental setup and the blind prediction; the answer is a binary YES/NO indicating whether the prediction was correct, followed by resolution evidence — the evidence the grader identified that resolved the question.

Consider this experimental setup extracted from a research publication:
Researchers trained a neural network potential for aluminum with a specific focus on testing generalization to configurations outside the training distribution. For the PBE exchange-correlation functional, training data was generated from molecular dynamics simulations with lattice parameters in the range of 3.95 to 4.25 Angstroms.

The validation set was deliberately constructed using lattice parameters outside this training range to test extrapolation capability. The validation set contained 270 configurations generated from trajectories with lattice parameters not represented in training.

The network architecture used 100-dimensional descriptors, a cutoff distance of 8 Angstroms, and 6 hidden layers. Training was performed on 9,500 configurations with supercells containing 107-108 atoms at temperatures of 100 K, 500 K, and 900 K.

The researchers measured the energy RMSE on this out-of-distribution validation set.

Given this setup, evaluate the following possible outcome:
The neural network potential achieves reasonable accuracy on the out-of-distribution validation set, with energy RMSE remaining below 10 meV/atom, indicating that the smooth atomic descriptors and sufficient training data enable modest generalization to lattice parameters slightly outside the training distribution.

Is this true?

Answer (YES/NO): YES